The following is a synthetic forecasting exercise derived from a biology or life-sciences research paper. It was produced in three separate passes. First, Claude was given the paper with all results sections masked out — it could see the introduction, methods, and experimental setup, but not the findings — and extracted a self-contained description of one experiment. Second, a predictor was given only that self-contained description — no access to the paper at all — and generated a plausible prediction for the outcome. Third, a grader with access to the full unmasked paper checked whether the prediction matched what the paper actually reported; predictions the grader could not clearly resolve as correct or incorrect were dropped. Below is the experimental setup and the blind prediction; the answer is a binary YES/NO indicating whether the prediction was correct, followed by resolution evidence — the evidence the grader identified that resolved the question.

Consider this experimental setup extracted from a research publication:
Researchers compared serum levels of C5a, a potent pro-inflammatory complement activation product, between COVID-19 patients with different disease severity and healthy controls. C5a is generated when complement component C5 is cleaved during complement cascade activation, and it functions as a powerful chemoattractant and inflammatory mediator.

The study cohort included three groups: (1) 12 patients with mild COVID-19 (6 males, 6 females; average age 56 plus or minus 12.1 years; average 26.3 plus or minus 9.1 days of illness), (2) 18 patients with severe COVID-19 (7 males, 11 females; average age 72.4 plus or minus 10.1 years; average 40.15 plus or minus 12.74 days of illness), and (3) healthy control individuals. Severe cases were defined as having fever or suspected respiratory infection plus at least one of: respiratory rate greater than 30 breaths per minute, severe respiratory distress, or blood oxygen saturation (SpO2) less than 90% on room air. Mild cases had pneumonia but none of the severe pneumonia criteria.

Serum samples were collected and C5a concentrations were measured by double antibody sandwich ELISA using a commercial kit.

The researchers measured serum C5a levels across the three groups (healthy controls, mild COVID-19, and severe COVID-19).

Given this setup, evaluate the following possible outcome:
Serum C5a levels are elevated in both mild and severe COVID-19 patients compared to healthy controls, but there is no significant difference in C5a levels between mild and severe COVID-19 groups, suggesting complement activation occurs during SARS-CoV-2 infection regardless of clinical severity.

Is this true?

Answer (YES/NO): NO